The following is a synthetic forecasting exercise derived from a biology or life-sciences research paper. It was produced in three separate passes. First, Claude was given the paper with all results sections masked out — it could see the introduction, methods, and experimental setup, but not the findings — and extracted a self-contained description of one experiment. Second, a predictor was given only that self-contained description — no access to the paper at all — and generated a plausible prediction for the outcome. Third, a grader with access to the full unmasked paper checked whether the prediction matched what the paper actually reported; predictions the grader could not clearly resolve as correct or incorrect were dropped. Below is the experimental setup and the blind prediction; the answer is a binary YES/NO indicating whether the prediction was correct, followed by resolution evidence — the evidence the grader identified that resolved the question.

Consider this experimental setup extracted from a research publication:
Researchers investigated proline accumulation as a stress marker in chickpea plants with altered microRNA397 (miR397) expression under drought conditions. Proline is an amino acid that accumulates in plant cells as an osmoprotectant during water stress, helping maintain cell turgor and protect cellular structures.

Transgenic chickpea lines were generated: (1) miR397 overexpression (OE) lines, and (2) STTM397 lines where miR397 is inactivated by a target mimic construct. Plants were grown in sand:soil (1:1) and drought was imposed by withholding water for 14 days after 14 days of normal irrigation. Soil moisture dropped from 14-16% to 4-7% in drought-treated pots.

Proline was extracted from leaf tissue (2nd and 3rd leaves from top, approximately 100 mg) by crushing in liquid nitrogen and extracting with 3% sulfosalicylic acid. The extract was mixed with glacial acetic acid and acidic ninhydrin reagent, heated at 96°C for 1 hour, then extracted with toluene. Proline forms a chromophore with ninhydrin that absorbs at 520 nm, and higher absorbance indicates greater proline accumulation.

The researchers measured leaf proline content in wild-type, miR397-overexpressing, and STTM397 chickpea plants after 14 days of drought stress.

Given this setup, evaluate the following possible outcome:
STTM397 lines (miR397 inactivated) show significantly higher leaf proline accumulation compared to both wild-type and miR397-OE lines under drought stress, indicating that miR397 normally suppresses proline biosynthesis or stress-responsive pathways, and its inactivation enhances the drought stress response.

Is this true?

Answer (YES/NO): NO